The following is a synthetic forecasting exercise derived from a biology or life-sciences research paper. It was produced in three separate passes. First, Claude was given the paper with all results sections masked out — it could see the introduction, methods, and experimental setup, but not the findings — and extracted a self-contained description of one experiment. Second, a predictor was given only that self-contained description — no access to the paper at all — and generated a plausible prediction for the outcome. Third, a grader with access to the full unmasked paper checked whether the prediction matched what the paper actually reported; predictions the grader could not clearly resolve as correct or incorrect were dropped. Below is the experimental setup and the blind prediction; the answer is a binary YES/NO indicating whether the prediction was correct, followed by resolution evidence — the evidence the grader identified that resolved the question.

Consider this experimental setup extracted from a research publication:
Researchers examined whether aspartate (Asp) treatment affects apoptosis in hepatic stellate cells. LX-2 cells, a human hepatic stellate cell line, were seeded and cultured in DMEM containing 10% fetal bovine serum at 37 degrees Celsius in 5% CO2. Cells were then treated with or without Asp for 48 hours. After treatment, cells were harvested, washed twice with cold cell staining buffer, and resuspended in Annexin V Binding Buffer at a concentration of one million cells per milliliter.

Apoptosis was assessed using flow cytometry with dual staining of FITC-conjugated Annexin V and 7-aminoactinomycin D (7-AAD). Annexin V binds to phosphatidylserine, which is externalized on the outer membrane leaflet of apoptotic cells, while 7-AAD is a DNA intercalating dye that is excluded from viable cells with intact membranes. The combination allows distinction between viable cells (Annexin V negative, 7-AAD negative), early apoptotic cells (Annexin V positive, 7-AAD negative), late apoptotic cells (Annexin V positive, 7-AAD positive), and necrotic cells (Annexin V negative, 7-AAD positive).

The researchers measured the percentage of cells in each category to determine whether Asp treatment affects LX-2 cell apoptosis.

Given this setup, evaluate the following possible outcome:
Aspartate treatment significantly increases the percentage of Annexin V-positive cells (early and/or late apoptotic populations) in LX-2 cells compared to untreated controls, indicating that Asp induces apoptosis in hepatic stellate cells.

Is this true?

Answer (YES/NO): YES